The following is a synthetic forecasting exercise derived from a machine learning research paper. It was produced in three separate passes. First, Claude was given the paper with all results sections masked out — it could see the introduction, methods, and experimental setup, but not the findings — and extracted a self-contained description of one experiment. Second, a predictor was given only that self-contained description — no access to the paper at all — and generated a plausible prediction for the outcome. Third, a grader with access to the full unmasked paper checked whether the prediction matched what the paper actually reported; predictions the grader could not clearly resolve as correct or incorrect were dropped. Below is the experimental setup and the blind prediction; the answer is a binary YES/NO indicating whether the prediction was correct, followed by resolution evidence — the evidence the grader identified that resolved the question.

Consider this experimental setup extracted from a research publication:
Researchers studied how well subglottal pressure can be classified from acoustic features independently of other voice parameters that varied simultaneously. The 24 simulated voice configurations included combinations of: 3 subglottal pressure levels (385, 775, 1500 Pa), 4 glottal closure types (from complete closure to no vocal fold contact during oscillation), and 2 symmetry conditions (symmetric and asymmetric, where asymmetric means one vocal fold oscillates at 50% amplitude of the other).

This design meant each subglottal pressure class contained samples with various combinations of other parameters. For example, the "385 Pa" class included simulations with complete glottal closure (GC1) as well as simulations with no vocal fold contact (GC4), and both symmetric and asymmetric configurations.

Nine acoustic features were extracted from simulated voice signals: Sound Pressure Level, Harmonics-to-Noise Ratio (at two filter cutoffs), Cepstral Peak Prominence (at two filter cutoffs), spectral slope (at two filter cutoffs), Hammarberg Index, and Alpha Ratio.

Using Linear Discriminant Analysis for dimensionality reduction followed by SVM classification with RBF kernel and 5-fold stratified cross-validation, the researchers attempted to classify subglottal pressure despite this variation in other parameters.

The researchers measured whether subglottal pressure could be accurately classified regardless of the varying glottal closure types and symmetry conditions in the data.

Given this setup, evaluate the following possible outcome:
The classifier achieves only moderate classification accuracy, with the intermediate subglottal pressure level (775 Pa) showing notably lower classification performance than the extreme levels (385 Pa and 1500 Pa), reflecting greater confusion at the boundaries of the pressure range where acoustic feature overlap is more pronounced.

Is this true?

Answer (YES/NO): NO